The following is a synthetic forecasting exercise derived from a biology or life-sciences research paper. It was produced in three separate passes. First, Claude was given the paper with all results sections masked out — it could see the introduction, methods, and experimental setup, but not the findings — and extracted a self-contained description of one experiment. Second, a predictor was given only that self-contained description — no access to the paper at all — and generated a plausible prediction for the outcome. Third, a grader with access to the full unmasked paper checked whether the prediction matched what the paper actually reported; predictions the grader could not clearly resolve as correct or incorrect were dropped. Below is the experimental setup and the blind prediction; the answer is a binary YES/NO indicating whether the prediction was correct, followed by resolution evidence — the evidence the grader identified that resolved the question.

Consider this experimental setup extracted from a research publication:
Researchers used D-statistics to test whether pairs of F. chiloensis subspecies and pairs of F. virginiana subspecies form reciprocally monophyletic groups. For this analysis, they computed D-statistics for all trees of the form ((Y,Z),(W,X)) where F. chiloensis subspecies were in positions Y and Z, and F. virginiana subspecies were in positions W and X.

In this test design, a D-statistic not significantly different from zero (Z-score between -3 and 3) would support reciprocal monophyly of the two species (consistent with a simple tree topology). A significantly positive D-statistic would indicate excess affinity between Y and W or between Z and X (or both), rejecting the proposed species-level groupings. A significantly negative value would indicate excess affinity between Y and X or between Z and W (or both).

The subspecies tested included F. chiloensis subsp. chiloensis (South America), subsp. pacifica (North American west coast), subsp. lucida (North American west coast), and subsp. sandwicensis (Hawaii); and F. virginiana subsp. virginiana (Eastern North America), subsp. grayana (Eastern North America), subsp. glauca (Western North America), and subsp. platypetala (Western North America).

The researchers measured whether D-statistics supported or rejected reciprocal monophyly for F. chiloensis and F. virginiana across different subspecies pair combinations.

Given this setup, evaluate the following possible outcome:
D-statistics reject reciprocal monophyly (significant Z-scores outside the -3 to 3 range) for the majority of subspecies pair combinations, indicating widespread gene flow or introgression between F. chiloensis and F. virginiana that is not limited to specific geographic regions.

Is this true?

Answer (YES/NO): NO